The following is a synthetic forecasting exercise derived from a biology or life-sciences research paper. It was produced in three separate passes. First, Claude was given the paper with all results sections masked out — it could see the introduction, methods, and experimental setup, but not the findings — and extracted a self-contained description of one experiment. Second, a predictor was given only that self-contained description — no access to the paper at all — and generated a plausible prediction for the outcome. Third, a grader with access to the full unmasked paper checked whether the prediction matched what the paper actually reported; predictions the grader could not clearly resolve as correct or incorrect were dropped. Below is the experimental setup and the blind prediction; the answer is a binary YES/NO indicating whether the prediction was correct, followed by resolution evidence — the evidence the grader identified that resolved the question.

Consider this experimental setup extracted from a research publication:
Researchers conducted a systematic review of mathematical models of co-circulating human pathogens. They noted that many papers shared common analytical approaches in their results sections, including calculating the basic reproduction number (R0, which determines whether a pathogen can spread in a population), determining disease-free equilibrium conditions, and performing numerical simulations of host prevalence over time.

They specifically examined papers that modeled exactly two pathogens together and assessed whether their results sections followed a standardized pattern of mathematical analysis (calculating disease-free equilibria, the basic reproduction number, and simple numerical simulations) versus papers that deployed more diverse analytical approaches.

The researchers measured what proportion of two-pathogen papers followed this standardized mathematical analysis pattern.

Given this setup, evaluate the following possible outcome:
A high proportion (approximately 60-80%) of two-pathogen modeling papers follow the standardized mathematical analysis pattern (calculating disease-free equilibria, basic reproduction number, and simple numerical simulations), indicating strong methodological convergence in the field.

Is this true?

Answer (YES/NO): NO